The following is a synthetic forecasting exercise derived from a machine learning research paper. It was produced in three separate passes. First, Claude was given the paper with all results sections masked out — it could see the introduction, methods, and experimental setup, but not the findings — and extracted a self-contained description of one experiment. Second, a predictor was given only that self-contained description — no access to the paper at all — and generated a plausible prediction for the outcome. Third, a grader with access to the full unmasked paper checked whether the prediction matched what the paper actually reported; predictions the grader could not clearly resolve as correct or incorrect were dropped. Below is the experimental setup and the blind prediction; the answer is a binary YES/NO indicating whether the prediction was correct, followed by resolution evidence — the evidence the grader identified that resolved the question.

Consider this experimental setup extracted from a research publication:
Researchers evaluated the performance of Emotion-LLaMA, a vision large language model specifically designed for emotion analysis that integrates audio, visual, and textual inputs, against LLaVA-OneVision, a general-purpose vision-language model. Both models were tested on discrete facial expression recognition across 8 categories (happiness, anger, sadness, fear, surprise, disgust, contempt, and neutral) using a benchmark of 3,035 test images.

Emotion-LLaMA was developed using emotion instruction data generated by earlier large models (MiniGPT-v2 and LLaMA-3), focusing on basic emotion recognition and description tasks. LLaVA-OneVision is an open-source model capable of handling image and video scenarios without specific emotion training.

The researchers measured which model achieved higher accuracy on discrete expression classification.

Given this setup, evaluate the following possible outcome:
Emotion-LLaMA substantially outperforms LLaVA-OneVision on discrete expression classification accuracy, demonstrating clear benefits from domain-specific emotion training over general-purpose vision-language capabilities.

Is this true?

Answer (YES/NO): NO